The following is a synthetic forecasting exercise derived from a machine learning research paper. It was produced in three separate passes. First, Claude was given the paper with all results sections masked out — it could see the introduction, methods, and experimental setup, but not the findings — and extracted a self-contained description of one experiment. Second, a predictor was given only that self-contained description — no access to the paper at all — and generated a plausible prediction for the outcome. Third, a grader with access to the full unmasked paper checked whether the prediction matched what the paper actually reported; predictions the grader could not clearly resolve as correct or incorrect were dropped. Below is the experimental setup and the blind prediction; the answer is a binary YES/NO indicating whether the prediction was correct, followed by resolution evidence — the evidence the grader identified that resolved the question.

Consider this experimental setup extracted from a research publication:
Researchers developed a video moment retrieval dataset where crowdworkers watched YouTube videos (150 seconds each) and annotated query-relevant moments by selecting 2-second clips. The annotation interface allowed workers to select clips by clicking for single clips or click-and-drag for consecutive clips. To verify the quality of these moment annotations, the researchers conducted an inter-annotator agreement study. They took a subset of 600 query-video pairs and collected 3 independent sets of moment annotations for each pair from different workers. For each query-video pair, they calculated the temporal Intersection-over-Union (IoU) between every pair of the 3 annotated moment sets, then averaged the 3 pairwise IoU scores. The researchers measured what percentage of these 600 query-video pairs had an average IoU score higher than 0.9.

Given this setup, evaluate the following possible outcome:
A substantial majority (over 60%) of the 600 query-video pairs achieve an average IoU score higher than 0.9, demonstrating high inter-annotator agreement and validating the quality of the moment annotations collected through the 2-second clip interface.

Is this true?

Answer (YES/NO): YES